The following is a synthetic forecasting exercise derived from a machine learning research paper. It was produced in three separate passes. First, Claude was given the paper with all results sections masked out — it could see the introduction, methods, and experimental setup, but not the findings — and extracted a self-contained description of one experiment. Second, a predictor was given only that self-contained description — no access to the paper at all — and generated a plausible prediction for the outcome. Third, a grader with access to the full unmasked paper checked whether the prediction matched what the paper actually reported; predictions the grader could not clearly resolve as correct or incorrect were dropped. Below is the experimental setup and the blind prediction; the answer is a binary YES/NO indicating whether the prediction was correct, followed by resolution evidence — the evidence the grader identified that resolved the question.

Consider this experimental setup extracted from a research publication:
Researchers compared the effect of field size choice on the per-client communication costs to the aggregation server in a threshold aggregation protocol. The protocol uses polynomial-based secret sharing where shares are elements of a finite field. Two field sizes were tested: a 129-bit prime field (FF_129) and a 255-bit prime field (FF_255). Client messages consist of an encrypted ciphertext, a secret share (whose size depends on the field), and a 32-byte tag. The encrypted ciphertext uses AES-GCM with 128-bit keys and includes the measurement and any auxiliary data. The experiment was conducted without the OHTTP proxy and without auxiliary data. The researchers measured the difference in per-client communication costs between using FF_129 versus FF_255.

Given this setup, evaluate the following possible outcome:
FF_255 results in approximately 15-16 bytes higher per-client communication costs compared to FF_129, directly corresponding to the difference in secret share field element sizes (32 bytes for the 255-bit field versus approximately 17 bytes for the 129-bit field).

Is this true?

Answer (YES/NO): NO